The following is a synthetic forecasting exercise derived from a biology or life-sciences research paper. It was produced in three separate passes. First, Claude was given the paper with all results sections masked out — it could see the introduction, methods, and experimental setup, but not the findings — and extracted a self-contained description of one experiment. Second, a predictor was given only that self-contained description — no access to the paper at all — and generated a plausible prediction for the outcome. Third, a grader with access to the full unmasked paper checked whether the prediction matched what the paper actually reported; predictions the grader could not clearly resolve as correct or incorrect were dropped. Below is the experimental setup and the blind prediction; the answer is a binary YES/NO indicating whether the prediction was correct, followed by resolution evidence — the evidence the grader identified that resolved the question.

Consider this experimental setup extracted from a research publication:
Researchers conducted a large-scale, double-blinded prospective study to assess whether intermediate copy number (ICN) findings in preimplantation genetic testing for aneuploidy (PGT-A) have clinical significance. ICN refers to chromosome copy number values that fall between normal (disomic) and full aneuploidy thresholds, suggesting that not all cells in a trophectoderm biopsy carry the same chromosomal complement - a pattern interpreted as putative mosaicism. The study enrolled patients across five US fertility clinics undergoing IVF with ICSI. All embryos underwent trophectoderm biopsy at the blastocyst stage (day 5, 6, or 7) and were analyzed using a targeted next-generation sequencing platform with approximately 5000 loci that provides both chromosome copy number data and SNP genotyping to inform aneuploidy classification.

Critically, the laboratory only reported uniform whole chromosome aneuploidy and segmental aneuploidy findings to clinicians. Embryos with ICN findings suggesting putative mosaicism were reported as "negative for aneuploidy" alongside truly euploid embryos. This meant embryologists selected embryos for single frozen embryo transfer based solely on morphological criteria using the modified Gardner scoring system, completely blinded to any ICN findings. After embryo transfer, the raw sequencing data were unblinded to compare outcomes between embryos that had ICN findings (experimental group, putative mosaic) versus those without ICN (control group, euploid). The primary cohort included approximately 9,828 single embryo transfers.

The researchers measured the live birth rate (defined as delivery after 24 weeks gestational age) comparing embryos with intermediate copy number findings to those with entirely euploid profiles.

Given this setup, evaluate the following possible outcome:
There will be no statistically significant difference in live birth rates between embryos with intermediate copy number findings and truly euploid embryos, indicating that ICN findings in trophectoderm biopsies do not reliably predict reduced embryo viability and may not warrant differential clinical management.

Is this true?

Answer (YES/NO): NO